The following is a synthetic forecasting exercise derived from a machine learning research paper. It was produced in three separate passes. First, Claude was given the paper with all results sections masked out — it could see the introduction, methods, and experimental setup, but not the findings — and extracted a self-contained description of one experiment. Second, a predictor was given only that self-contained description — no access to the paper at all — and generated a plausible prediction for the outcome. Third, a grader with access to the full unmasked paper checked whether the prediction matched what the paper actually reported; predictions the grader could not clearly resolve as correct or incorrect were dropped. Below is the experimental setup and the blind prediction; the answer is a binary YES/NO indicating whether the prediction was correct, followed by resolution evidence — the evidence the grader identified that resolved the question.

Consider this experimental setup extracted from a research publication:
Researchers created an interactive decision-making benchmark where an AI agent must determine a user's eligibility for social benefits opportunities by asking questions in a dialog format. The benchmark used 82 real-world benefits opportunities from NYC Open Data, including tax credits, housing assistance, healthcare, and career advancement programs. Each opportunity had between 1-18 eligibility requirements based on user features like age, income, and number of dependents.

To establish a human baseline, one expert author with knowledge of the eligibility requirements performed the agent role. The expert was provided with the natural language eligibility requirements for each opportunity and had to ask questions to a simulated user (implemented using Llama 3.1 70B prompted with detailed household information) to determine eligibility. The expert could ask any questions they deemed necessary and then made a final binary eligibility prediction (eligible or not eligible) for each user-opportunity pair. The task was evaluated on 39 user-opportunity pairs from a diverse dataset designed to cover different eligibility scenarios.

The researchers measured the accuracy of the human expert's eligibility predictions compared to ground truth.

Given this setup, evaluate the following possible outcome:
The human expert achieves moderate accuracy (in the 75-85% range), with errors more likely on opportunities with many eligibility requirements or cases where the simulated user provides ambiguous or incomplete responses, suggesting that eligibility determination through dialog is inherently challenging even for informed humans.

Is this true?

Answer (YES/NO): NO